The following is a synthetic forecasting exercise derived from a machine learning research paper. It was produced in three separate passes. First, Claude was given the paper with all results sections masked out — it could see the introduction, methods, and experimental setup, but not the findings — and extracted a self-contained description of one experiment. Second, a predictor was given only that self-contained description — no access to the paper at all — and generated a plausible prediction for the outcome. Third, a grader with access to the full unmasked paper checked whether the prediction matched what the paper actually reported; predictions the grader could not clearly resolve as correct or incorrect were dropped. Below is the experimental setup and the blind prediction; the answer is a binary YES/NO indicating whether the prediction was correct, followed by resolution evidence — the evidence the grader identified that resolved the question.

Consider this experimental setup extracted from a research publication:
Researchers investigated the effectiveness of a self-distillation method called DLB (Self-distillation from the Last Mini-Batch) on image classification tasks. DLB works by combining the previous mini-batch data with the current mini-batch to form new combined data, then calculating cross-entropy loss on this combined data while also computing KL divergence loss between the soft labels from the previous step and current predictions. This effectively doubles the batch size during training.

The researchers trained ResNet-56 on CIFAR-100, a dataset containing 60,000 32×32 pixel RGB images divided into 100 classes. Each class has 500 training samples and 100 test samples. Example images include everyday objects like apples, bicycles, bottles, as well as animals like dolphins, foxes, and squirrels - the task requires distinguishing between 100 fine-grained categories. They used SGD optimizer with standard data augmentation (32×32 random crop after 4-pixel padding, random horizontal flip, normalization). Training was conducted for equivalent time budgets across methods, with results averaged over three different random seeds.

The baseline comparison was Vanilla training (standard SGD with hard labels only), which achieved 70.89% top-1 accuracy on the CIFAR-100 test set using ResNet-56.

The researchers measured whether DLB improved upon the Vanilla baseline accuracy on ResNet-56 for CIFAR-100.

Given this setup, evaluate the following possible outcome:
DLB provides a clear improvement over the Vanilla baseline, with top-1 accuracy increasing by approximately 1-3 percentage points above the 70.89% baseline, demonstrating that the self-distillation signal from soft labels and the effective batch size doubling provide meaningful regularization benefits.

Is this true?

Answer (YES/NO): NO